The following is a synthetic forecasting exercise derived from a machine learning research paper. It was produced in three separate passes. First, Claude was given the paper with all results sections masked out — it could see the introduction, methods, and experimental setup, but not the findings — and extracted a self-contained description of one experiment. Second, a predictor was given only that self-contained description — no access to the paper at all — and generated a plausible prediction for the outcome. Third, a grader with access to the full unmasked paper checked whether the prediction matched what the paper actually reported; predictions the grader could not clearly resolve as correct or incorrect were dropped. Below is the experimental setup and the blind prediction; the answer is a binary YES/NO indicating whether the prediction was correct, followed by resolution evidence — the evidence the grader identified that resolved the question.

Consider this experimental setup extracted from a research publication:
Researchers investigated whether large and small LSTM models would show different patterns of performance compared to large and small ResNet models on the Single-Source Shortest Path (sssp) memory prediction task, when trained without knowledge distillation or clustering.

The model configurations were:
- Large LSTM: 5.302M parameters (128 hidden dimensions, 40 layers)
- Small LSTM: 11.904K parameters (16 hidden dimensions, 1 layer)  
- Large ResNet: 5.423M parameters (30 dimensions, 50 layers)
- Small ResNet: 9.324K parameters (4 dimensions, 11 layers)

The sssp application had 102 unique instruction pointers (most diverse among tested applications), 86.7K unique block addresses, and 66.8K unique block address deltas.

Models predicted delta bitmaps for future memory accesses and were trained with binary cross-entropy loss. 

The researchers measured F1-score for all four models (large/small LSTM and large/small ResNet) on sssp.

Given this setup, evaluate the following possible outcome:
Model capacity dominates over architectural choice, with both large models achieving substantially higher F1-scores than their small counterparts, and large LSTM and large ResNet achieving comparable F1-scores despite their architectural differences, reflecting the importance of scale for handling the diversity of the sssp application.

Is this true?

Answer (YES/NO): NO